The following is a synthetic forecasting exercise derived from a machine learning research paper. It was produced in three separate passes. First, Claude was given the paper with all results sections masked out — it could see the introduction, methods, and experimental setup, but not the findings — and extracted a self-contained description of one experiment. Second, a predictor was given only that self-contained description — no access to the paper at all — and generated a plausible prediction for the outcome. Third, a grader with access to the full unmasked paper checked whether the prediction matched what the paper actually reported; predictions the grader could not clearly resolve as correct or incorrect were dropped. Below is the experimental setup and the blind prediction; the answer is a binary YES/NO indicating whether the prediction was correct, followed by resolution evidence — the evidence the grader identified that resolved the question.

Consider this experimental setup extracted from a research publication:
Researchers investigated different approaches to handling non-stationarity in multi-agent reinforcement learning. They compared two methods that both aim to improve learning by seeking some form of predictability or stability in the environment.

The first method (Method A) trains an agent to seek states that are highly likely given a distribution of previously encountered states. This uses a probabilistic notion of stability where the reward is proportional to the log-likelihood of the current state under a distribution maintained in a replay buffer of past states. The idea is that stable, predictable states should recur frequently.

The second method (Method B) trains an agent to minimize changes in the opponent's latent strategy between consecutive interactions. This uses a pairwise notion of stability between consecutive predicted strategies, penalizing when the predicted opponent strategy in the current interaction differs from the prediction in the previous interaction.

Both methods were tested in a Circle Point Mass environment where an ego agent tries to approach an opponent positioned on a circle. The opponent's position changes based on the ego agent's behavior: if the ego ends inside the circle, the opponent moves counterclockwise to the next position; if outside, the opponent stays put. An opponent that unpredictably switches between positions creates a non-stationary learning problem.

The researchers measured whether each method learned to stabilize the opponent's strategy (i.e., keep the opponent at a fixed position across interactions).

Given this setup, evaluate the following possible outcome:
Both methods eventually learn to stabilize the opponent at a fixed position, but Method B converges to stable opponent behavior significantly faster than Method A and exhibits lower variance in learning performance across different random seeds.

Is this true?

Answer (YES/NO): NO